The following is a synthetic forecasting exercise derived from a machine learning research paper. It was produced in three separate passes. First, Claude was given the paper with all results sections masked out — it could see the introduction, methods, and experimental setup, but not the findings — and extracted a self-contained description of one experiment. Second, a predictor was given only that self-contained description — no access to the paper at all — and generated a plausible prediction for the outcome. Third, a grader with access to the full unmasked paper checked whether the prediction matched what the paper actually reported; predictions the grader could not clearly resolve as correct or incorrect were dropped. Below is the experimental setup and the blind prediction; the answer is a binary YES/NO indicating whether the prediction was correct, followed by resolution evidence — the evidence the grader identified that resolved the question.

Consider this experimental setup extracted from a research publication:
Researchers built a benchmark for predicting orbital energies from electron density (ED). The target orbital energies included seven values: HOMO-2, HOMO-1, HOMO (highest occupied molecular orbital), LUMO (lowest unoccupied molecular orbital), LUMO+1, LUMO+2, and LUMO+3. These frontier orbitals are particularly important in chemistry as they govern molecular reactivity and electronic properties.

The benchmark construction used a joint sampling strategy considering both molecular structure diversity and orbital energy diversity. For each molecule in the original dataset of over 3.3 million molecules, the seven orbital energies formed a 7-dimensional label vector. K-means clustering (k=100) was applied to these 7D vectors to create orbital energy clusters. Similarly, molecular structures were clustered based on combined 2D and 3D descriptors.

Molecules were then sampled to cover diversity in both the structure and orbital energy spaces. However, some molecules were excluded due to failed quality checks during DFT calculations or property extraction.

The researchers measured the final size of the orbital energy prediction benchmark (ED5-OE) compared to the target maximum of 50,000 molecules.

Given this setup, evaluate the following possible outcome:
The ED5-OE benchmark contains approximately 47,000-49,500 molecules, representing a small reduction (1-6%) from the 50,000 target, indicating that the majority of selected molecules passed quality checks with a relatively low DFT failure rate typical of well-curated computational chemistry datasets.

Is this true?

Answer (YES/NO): NO